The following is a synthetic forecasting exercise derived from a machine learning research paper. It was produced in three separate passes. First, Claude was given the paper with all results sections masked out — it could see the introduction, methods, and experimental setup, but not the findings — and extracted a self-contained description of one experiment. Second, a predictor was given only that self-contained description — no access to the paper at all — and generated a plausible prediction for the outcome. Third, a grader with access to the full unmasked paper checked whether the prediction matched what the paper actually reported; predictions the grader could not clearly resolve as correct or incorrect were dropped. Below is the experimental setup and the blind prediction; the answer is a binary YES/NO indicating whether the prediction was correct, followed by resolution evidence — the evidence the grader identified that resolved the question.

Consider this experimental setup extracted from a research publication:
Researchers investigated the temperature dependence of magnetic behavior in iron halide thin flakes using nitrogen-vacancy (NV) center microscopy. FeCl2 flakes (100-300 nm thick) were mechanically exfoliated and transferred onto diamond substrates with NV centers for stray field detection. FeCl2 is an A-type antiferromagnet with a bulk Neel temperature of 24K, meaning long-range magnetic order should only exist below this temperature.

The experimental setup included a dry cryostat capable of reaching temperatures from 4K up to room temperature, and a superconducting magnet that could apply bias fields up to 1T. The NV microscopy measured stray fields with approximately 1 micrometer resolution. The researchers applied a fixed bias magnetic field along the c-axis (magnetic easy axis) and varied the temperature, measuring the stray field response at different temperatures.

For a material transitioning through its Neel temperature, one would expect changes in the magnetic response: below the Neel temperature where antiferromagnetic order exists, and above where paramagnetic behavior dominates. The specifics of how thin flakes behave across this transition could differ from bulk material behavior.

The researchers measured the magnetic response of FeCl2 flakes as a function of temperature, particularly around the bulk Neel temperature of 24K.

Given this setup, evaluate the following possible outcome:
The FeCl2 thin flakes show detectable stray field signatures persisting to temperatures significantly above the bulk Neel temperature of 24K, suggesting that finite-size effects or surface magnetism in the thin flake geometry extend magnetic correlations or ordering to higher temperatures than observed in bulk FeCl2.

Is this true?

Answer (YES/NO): NO